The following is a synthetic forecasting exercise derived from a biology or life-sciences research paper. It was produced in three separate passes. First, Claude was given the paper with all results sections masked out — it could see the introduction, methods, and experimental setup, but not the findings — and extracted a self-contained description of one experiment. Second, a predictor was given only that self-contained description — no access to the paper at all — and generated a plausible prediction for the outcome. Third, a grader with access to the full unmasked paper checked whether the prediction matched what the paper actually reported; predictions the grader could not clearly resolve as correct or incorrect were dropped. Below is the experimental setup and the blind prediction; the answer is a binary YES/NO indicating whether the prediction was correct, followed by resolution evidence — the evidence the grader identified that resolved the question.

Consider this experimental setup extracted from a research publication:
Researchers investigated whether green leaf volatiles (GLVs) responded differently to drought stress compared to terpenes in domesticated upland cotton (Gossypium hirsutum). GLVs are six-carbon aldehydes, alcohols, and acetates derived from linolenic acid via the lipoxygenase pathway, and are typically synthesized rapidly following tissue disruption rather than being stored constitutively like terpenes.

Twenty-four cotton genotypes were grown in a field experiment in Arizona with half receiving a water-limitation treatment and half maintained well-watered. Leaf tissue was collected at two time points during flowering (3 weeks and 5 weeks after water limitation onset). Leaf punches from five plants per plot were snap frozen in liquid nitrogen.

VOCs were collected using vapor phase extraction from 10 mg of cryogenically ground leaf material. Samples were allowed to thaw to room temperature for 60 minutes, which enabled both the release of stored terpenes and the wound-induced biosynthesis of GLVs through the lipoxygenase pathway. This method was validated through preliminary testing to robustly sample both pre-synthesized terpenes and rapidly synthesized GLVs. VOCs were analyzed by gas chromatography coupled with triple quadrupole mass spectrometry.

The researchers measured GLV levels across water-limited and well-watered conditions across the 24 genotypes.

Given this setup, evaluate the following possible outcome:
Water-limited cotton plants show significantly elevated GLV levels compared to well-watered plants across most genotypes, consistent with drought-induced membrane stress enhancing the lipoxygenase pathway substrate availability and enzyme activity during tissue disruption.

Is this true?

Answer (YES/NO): NO